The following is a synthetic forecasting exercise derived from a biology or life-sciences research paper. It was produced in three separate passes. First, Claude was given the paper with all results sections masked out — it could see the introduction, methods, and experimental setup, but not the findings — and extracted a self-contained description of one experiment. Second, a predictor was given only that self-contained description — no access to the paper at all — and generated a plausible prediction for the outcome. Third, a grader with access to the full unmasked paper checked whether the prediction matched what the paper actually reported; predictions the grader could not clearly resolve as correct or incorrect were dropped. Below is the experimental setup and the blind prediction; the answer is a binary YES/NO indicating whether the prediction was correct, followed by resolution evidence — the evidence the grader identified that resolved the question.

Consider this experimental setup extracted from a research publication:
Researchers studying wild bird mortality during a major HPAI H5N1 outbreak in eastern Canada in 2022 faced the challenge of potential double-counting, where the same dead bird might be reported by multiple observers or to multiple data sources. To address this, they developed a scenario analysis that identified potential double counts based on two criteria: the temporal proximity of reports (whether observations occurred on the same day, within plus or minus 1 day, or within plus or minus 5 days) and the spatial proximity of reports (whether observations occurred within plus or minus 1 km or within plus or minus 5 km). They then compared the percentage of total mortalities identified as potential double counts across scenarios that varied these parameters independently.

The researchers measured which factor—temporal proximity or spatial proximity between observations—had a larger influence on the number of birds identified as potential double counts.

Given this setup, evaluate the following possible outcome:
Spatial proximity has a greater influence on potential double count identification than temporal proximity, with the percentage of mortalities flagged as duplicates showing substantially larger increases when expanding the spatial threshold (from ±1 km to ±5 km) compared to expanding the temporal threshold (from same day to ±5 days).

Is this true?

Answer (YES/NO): NO